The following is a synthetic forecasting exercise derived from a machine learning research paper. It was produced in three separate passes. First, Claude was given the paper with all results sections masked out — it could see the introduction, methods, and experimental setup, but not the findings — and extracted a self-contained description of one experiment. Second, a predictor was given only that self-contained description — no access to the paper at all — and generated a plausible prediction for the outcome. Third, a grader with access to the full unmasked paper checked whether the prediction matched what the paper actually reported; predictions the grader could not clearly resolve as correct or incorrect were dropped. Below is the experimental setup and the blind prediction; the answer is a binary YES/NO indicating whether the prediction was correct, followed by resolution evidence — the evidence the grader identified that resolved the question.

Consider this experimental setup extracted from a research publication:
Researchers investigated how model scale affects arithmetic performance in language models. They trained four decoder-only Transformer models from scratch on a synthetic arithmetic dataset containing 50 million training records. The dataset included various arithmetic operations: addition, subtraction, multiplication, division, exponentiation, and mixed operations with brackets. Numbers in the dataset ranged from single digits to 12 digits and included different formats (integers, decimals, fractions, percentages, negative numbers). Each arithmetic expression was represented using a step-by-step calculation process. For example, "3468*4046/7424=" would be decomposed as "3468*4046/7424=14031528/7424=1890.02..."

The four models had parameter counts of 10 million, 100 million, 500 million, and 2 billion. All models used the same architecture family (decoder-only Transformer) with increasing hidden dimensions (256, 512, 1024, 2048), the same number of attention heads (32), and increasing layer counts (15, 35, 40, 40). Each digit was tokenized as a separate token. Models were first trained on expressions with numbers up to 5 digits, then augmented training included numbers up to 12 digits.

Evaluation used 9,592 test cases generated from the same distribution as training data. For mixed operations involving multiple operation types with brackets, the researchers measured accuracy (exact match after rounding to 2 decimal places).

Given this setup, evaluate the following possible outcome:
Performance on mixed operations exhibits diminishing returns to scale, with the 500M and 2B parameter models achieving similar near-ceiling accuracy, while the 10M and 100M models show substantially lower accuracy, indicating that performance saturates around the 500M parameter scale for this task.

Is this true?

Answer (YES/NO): NO